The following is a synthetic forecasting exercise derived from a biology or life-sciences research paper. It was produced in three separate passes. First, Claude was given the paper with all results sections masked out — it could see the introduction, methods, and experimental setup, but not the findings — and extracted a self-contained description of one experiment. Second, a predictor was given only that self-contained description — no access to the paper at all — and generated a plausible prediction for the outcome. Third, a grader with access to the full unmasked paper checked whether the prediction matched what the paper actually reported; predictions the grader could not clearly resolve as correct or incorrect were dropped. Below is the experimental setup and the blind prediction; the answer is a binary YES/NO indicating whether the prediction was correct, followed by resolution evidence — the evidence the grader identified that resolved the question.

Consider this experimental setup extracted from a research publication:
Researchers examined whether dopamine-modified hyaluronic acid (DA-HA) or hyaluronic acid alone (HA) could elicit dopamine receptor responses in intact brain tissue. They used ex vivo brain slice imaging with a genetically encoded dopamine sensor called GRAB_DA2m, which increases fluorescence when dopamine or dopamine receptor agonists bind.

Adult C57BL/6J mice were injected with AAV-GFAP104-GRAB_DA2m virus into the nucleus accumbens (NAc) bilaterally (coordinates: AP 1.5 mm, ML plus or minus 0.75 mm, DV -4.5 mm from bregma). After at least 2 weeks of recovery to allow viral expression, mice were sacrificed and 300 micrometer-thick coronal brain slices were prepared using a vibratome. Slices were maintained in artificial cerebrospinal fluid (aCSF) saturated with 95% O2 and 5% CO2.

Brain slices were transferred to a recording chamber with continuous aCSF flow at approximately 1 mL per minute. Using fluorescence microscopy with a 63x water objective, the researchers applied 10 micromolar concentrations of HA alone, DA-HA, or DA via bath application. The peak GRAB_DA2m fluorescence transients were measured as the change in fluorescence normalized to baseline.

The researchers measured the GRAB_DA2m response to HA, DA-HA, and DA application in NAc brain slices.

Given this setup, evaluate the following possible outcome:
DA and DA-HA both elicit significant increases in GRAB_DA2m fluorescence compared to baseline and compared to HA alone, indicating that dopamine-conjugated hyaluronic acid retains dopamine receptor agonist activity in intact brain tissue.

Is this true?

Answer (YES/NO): YES